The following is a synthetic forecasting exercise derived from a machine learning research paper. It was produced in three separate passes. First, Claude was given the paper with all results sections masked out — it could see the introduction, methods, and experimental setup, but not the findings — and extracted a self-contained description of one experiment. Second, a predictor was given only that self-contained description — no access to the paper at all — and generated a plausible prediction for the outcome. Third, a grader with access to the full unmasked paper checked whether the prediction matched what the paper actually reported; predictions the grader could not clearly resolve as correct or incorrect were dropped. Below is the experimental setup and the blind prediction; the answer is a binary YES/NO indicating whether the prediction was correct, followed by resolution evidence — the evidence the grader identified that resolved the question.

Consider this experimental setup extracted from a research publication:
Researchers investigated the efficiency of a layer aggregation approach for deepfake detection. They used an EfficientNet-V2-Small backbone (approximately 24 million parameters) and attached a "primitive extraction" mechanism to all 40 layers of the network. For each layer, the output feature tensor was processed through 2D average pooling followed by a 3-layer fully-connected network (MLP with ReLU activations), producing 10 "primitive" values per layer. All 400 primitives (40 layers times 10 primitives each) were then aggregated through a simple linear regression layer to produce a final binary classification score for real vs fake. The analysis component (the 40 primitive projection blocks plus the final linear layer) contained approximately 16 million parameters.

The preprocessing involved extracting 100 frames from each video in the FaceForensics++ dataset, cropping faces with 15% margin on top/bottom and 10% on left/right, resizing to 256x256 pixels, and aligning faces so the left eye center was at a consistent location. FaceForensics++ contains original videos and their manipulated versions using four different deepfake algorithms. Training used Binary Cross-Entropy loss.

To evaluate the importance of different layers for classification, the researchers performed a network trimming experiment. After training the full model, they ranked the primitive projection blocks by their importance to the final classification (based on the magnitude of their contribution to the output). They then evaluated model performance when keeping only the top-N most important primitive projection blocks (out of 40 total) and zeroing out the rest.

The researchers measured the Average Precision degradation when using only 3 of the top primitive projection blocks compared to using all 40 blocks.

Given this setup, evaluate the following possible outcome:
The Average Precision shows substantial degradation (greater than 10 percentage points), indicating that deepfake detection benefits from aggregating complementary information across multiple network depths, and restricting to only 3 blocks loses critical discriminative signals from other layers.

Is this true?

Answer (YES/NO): NO